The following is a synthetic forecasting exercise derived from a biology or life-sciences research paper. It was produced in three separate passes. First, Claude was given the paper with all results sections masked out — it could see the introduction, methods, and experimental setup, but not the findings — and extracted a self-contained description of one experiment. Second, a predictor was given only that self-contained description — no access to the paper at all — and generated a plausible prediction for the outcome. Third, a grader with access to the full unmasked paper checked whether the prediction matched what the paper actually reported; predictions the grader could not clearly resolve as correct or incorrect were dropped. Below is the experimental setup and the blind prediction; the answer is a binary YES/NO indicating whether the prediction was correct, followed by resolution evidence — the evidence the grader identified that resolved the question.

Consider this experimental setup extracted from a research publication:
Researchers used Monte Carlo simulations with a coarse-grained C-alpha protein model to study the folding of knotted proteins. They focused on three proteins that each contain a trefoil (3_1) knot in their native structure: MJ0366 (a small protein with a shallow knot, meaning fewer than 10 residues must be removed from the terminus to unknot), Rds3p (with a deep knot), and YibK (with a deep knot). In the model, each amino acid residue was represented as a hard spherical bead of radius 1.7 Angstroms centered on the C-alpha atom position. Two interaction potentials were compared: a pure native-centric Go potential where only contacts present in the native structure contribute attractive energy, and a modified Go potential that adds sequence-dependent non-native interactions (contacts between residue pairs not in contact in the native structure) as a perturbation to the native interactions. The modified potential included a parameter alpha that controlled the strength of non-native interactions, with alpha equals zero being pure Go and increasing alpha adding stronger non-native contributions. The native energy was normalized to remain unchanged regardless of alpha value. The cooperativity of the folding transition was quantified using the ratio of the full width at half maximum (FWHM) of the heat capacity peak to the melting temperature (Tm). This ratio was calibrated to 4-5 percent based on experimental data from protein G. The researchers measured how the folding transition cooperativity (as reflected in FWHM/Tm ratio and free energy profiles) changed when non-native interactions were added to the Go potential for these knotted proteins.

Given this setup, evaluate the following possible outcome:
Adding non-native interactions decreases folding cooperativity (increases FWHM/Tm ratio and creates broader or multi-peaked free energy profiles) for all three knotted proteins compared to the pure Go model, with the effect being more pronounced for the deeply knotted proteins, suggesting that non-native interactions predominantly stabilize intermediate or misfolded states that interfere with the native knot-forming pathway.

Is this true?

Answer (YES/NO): NO